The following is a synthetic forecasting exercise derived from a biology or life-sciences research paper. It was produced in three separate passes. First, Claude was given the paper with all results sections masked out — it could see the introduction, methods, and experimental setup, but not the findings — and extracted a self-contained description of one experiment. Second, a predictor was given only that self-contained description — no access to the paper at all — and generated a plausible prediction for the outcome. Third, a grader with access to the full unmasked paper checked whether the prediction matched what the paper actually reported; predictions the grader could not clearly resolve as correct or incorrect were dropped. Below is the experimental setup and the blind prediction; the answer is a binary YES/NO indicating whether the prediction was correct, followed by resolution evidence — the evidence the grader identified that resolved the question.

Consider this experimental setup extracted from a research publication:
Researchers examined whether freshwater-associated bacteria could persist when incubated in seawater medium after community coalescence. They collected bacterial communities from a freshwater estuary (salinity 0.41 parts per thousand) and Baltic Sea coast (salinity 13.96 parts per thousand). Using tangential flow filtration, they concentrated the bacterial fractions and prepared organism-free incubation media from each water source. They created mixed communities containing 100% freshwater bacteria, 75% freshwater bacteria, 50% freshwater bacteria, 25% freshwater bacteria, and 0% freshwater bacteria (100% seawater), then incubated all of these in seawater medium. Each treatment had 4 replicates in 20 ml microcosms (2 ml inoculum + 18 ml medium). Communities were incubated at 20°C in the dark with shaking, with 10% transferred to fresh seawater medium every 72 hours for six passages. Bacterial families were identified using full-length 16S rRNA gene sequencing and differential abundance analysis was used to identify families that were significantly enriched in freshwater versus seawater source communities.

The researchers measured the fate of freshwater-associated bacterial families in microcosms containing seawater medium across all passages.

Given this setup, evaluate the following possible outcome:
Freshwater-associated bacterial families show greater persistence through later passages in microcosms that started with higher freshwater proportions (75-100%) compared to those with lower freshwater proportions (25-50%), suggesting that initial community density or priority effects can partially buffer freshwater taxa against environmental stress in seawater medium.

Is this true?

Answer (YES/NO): NO